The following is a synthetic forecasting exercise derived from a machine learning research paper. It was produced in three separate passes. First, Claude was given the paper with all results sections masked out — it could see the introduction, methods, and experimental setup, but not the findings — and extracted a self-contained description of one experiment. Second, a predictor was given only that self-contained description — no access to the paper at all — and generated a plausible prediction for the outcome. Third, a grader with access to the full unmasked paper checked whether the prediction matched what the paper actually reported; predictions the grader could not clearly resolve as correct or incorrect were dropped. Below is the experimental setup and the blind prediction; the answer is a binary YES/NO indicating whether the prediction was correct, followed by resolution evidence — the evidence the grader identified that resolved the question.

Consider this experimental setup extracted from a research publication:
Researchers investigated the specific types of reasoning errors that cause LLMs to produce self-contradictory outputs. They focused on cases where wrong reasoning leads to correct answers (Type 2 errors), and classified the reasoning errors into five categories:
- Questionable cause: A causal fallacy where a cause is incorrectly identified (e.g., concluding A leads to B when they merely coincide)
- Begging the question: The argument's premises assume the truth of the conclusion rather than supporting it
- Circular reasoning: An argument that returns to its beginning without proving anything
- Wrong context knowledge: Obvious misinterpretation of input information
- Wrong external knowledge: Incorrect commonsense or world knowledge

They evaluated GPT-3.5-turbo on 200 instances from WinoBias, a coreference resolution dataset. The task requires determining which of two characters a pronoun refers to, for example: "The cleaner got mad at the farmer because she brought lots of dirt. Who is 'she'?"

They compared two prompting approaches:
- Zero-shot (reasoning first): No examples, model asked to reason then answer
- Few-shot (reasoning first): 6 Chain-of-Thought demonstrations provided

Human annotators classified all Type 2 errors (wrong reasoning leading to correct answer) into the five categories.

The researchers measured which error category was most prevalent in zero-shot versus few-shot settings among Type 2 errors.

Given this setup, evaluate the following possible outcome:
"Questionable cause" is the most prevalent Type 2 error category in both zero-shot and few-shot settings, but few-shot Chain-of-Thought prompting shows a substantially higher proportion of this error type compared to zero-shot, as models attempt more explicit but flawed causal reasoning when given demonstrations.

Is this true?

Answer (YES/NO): NO